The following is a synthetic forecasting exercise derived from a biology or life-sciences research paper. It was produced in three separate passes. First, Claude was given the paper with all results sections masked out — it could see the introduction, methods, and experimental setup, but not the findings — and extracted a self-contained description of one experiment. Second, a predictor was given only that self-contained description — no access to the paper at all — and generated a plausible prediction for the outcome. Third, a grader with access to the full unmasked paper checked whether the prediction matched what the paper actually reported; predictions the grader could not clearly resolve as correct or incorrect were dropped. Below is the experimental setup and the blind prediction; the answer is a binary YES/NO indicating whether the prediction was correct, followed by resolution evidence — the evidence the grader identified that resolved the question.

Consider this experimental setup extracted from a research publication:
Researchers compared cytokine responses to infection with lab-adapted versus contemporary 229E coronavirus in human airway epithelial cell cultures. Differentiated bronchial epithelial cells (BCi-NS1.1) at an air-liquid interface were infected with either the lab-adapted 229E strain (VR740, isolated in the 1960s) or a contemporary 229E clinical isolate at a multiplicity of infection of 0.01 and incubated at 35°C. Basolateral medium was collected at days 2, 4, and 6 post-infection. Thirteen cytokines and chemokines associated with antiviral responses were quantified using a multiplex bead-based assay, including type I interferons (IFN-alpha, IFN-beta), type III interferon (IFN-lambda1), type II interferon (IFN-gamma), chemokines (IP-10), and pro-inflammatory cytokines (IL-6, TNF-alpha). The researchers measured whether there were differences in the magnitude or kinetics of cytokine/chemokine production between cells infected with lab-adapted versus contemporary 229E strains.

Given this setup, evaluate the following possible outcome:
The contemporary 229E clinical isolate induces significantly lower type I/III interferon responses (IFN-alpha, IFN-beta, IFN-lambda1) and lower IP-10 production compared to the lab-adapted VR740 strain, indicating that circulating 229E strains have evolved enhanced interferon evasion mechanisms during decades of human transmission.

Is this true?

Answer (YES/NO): NO